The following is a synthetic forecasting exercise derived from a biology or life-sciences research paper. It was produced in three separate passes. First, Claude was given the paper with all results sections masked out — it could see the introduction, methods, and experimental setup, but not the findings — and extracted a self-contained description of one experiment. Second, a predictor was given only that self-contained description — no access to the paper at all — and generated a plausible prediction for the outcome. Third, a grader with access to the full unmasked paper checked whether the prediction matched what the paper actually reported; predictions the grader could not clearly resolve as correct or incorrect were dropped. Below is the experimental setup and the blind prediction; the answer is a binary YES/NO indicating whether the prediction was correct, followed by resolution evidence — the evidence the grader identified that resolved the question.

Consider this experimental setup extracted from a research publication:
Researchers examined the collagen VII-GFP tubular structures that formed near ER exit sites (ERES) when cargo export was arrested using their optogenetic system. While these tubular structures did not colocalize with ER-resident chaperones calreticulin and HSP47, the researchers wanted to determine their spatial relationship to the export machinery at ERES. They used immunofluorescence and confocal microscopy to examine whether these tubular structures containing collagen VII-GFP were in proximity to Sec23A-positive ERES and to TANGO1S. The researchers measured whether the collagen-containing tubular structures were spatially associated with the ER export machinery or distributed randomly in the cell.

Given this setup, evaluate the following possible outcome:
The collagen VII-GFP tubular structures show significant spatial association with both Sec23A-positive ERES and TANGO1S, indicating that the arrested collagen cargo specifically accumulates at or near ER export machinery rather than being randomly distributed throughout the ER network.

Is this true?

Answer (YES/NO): YES